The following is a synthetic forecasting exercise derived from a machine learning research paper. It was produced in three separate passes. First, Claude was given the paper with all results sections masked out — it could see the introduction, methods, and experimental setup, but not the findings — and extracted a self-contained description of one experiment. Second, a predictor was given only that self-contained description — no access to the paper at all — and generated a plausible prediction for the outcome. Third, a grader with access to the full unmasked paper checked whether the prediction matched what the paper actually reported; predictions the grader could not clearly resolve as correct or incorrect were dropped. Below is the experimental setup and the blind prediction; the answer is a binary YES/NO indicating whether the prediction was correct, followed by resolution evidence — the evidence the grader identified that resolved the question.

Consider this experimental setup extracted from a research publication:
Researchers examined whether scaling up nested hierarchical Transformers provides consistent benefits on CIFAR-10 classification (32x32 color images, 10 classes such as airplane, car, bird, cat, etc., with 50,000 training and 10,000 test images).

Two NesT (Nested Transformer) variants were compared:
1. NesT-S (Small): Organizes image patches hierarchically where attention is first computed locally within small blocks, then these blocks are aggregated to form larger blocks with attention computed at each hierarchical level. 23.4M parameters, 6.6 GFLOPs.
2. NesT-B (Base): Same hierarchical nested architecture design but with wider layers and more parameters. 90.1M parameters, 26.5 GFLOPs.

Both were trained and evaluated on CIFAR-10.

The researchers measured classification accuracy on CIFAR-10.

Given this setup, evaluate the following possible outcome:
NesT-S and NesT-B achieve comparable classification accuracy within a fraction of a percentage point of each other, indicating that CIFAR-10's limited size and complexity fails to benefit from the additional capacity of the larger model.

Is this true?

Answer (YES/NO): NO